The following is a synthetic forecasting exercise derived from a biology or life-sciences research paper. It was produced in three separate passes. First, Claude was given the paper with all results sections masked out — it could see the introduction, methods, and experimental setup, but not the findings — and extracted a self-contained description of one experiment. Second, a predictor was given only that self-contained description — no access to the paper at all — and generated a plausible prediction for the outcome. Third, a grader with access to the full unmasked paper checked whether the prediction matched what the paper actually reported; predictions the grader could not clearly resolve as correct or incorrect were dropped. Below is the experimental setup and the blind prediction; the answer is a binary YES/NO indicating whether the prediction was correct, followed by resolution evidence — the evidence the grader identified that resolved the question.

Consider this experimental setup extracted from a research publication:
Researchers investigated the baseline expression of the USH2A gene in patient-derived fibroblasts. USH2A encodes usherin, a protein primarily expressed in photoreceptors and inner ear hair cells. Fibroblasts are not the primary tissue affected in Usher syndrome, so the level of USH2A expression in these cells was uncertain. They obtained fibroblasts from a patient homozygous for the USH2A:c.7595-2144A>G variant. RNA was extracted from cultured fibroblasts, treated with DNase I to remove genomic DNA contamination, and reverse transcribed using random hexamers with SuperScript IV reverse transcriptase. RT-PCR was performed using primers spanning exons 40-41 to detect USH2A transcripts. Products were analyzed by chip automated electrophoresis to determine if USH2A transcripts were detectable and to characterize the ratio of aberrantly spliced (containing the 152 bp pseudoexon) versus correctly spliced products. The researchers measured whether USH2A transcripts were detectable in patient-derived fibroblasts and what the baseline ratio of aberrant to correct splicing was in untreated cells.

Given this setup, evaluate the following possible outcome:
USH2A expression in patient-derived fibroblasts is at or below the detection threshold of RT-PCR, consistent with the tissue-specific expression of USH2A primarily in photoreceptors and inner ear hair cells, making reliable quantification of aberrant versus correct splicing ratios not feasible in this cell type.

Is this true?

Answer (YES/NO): NO